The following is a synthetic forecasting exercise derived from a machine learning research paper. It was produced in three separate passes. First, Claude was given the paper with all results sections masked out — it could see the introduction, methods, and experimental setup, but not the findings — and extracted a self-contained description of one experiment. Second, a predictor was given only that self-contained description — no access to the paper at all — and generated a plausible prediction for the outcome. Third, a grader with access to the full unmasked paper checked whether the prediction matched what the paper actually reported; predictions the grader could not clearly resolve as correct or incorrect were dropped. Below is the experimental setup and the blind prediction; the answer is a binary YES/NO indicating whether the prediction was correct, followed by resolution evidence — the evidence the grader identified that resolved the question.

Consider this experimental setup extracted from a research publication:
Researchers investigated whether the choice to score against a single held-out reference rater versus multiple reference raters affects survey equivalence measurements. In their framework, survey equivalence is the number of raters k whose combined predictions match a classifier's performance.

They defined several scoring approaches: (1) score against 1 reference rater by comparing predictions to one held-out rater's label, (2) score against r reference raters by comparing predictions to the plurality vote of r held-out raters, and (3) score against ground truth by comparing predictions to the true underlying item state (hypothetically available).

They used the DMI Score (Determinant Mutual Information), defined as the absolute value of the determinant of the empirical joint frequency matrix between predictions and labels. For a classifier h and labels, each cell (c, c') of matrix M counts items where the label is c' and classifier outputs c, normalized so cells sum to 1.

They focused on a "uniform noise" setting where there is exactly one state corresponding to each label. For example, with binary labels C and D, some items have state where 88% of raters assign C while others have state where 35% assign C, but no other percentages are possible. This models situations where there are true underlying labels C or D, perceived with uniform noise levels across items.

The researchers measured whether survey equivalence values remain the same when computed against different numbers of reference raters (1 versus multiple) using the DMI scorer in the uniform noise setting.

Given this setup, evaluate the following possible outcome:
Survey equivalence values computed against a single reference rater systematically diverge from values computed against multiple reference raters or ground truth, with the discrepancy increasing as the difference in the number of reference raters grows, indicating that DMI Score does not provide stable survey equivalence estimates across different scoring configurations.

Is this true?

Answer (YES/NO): NO